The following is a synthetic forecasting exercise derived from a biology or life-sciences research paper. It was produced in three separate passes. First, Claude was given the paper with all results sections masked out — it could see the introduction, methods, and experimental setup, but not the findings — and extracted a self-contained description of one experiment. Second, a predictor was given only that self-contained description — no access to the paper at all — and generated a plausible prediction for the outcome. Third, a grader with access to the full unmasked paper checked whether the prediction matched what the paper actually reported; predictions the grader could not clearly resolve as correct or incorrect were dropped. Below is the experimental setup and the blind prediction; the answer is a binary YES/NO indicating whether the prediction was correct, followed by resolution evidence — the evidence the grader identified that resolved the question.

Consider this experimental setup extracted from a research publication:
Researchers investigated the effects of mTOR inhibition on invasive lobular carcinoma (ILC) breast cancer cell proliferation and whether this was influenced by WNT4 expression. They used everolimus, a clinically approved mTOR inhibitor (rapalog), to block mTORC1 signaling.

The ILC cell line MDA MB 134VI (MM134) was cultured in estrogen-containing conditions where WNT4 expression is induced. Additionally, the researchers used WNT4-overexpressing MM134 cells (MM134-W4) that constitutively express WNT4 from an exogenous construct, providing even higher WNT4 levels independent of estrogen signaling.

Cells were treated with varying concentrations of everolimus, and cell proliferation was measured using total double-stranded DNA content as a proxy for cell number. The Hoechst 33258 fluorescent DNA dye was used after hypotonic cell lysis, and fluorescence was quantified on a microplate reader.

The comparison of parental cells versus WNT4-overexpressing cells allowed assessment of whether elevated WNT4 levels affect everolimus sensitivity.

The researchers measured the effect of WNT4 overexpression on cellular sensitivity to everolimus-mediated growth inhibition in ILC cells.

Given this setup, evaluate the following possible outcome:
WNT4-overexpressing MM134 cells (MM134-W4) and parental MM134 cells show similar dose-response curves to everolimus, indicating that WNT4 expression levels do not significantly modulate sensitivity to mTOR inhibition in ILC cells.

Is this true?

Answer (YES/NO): YES